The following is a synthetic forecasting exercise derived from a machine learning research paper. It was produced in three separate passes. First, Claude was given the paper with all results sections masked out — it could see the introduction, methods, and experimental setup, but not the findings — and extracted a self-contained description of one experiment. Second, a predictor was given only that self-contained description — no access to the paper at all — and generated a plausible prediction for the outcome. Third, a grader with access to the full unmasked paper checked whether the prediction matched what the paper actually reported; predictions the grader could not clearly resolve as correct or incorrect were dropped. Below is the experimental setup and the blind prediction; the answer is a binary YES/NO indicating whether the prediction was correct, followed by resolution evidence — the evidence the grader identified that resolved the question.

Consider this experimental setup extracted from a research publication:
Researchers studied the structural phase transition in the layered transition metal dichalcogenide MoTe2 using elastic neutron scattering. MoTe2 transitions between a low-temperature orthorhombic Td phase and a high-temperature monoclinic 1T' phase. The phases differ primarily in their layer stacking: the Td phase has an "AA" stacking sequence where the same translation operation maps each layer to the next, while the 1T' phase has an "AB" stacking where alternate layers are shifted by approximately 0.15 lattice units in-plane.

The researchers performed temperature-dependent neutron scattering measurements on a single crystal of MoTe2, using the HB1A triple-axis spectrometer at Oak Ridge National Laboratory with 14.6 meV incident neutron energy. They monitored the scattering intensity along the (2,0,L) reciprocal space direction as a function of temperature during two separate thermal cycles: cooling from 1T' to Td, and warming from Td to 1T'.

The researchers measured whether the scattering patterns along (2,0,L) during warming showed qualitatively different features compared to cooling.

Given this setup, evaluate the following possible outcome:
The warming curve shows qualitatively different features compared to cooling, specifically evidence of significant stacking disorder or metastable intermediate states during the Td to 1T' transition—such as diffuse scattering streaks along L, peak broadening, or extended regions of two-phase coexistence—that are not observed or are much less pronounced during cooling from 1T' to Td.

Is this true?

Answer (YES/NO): NO